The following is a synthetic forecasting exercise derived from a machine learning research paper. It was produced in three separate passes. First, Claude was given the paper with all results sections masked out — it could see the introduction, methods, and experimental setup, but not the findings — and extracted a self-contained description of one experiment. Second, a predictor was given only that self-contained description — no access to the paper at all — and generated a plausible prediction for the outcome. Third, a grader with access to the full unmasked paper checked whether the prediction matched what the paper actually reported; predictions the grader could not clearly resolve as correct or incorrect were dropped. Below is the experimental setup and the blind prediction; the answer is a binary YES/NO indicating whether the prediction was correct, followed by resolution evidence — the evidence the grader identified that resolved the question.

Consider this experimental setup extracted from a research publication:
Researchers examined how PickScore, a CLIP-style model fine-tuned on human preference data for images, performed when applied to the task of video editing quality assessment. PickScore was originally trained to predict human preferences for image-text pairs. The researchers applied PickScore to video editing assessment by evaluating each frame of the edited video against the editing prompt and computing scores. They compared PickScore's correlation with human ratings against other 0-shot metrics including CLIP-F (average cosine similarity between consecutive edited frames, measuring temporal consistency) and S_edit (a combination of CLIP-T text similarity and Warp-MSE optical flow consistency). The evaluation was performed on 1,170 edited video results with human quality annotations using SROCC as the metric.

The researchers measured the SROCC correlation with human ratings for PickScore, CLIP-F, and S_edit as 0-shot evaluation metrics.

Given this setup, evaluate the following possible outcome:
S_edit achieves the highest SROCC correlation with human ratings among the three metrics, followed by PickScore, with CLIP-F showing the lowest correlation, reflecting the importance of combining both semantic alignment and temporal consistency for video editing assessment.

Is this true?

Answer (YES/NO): NO